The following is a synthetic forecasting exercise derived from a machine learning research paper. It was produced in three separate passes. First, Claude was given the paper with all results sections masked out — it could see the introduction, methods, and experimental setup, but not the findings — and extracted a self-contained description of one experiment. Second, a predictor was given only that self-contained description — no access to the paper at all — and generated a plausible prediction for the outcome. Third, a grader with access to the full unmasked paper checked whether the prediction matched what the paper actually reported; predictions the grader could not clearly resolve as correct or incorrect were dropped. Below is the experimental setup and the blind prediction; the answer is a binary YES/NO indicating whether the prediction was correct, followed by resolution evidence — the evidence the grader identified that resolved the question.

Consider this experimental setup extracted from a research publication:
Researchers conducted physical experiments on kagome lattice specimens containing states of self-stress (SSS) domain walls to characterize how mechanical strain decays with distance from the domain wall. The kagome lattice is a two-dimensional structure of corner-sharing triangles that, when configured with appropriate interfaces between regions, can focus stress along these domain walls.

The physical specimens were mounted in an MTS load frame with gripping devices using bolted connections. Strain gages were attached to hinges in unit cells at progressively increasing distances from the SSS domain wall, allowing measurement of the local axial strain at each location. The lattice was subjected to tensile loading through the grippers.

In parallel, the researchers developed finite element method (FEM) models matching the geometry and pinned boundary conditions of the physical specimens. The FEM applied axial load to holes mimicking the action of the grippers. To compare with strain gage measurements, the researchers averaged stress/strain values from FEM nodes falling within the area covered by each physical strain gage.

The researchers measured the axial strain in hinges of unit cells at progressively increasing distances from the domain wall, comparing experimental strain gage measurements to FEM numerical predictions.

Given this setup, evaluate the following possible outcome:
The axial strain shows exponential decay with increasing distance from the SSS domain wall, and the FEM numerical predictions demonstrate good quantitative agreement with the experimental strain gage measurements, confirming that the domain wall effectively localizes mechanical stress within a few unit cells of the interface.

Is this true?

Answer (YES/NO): YES